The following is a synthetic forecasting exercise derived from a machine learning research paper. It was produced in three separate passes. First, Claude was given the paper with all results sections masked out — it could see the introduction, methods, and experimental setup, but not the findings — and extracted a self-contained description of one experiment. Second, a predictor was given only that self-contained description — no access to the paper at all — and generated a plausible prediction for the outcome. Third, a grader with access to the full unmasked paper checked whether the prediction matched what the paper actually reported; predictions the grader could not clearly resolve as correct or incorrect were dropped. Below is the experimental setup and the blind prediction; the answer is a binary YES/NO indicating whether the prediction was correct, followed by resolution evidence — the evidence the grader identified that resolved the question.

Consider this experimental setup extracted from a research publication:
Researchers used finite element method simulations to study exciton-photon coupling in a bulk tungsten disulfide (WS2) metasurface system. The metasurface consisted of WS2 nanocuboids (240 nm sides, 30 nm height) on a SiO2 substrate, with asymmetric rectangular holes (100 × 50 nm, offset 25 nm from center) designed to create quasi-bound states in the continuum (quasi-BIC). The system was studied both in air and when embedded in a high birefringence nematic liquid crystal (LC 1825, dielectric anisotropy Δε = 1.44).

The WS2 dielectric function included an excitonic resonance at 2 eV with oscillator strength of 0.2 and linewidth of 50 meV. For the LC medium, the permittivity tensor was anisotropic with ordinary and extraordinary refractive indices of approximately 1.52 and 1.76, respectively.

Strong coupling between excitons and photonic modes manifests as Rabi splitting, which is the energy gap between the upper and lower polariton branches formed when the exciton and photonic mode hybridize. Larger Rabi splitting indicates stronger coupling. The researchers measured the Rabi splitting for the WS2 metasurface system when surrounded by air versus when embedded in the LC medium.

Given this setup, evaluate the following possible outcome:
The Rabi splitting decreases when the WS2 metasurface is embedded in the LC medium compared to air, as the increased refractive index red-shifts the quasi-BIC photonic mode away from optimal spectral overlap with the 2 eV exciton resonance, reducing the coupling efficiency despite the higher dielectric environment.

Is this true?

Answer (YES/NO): NO